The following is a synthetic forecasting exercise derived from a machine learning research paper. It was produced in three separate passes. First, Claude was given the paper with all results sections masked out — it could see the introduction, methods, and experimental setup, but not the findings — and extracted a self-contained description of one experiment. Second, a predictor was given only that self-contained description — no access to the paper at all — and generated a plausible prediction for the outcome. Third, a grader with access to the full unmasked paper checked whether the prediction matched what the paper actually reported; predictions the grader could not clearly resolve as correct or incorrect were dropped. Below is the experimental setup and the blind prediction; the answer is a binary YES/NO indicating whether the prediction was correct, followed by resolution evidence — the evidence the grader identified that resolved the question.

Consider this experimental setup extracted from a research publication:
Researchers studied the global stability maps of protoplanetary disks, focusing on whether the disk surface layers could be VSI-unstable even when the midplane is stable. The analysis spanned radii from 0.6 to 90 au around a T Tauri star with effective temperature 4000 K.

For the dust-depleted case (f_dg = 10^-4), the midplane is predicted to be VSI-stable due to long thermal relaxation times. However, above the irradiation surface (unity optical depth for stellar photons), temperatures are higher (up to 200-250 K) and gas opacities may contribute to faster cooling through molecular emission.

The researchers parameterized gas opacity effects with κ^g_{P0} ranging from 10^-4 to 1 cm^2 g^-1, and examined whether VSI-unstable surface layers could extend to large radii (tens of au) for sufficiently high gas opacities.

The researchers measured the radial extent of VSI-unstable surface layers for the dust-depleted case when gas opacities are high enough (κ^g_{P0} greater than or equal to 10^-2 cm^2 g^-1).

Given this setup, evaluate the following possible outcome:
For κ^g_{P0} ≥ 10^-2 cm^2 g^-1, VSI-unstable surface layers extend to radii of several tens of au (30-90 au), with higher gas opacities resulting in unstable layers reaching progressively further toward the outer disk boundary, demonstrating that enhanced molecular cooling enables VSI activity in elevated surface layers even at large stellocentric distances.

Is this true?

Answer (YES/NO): NO